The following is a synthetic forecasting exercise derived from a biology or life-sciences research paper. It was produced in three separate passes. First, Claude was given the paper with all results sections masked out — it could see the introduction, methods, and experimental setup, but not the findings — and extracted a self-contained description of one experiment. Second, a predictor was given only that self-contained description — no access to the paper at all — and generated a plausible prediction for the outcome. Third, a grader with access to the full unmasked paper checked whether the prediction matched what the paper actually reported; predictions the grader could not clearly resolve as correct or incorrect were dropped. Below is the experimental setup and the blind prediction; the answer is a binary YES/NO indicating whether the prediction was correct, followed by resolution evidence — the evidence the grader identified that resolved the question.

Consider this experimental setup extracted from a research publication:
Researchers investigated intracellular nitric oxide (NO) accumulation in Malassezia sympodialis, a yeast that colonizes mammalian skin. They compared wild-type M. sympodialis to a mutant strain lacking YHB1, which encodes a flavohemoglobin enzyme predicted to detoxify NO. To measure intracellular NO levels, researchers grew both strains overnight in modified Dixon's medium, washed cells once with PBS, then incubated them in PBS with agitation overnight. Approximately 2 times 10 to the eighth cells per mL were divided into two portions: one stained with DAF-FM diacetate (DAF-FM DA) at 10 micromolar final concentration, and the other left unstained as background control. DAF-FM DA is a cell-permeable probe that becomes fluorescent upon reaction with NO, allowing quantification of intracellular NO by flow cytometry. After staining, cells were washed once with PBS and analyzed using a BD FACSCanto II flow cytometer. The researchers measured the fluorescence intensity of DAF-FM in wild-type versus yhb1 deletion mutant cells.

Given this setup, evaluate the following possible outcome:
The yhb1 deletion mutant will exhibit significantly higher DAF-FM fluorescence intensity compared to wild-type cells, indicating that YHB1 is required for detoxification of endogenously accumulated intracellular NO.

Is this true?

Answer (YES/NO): YES